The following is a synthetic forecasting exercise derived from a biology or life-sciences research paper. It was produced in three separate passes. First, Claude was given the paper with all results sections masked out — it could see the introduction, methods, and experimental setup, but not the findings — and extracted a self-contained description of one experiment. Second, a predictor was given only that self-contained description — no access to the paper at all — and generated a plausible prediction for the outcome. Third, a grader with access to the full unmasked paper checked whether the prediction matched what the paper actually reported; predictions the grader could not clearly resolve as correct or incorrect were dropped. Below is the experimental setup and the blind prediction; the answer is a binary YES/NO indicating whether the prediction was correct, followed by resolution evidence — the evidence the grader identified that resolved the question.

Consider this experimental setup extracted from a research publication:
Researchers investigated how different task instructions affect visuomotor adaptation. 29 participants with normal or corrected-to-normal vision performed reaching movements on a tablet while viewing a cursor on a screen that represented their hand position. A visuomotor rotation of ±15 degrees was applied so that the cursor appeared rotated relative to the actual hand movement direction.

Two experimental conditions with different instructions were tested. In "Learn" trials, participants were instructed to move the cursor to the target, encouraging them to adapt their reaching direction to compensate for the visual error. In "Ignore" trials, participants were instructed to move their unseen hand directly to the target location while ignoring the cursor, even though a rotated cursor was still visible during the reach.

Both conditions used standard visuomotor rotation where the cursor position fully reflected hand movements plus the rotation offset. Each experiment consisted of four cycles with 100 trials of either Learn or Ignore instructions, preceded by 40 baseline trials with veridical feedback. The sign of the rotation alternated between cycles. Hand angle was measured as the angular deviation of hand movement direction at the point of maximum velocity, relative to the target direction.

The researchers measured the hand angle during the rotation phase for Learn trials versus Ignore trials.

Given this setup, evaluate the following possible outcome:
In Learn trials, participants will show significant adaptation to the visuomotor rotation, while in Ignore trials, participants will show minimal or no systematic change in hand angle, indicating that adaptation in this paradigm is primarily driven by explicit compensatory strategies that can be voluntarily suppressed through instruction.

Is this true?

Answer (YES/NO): NO